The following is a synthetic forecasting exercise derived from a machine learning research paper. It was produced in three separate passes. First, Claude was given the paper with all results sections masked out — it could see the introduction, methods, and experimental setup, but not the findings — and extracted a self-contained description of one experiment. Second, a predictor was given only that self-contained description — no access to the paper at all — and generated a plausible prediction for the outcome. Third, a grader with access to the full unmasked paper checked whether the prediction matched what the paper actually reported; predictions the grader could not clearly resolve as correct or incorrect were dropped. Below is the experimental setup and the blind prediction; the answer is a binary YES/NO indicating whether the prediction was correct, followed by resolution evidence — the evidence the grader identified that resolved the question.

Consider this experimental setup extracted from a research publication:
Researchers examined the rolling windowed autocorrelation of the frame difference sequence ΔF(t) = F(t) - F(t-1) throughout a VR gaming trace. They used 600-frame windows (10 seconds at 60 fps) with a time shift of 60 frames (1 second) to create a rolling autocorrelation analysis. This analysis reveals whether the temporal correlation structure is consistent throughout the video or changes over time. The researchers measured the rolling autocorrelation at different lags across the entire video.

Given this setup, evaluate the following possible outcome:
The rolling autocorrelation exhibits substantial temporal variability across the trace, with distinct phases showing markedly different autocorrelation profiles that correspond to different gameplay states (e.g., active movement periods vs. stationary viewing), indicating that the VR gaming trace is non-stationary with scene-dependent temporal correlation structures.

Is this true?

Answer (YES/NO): NO